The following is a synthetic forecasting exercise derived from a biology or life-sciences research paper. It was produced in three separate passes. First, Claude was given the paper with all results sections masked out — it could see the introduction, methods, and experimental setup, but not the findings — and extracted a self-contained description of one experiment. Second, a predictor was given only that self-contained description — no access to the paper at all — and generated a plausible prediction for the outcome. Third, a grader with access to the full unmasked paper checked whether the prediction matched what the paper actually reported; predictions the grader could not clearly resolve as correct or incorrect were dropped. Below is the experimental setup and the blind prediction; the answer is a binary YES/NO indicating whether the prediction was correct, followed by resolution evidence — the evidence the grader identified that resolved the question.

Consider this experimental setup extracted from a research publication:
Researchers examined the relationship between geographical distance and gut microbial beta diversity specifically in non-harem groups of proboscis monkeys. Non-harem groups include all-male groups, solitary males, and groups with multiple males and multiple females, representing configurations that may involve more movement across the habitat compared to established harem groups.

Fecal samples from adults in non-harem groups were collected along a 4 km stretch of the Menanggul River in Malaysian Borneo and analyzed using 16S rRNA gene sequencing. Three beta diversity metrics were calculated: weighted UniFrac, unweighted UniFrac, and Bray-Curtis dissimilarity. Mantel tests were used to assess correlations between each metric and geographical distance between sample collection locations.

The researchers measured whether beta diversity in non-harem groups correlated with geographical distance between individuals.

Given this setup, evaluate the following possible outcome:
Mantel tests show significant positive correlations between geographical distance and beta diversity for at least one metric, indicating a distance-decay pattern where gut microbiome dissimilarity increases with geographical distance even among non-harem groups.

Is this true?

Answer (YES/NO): YES